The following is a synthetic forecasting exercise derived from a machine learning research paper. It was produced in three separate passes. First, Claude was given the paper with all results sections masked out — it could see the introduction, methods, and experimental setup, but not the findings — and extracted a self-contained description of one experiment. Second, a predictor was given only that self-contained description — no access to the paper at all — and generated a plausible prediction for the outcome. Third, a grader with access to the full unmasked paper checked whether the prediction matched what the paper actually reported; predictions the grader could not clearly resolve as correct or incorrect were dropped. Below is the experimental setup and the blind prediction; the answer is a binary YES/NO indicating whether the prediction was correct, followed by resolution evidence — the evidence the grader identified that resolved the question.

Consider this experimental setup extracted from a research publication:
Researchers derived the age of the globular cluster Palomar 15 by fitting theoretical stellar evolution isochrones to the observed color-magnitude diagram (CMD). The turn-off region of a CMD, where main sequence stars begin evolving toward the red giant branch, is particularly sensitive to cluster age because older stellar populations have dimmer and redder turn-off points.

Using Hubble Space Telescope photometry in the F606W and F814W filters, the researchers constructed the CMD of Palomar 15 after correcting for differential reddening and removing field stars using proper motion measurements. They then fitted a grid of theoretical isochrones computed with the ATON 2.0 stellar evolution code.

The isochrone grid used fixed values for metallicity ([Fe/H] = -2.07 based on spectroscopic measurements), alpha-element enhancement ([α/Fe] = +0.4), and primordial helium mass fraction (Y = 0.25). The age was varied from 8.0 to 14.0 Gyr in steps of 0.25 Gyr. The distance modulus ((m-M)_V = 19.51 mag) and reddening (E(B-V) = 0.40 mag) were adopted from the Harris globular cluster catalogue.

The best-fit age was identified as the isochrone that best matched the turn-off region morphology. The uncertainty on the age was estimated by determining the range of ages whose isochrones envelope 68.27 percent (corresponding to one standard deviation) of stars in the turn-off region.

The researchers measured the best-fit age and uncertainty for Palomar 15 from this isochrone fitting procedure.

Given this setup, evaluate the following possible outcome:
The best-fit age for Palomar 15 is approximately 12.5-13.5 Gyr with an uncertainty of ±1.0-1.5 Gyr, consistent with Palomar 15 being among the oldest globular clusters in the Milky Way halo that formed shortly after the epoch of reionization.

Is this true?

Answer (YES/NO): NO